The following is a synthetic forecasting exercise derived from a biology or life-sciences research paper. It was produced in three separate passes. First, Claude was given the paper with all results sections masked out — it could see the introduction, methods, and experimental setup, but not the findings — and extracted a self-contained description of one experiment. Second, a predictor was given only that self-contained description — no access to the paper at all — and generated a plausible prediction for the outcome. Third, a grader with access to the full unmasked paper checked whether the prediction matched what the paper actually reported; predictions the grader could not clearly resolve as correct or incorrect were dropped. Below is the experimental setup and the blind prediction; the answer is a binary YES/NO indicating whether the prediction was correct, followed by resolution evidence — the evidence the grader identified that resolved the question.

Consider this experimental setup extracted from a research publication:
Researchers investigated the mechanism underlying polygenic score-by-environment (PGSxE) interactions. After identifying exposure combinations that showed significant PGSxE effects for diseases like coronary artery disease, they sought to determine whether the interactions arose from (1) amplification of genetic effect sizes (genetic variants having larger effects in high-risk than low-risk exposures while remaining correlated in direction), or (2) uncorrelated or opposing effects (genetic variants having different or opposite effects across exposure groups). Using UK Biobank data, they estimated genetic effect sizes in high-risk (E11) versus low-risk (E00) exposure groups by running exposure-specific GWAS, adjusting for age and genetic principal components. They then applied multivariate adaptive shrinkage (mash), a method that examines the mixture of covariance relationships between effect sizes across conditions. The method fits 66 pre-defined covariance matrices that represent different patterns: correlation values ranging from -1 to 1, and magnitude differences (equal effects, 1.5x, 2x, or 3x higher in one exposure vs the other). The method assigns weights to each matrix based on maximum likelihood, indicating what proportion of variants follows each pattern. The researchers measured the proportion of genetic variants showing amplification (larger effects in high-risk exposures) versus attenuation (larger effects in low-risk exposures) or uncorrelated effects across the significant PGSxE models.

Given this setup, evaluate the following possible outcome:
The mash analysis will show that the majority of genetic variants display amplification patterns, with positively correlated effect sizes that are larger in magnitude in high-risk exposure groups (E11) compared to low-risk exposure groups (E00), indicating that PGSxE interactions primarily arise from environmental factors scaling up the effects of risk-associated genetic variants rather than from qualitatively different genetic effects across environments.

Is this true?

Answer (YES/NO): YES